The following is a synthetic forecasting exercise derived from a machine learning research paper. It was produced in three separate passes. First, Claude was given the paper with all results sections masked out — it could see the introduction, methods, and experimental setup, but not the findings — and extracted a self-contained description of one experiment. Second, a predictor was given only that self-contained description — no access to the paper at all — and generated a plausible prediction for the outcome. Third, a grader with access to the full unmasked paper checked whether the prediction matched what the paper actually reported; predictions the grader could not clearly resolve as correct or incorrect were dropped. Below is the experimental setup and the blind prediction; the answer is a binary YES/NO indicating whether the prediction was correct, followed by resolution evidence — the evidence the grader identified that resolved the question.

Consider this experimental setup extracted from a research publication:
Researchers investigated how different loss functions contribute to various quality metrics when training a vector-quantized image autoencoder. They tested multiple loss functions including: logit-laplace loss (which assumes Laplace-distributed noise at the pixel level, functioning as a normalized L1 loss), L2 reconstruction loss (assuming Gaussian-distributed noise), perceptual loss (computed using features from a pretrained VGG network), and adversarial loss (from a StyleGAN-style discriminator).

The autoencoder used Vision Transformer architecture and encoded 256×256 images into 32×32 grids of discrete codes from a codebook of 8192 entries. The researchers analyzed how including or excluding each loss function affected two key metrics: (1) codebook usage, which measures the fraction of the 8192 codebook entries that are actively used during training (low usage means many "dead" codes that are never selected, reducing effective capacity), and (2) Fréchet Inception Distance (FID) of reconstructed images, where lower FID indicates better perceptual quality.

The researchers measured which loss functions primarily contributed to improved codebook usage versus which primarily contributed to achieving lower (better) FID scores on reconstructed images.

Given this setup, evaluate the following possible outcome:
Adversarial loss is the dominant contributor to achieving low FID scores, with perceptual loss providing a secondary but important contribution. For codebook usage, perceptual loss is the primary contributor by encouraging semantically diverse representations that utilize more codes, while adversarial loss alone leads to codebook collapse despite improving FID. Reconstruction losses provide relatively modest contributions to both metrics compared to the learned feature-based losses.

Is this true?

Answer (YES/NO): NO